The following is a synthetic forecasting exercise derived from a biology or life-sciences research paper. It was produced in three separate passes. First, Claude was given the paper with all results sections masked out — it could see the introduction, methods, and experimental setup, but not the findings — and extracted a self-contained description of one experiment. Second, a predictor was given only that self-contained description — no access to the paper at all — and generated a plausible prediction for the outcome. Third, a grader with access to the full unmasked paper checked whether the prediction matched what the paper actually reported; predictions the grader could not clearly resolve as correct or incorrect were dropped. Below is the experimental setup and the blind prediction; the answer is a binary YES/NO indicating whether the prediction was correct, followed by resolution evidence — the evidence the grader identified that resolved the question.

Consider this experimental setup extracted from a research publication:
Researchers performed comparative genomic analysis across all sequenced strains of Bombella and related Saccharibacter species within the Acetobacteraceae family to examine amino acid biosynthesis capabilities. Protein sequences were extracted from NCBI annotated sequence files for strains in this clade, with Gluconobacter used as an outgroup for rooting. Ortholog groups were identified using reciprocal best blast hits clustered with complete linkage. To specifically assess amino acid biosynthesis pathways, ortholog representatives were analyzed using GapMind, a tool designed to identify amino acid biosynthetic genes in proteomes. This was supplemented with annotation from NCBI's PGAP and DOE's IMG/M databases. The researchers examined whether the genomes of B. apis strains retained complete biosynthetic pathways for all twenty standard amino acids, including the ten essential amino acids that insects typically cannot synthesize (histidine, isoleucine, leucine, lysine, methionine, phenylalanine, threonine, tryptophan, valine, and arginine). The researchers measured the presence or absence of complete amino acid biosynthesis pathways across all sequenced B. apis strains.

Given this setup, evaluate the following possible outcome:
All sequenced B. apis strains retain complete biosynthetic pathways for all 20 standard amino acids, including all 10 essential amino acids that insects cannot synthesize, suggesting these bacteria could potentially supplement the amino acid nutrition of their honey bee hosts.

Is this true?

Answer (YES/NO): YES